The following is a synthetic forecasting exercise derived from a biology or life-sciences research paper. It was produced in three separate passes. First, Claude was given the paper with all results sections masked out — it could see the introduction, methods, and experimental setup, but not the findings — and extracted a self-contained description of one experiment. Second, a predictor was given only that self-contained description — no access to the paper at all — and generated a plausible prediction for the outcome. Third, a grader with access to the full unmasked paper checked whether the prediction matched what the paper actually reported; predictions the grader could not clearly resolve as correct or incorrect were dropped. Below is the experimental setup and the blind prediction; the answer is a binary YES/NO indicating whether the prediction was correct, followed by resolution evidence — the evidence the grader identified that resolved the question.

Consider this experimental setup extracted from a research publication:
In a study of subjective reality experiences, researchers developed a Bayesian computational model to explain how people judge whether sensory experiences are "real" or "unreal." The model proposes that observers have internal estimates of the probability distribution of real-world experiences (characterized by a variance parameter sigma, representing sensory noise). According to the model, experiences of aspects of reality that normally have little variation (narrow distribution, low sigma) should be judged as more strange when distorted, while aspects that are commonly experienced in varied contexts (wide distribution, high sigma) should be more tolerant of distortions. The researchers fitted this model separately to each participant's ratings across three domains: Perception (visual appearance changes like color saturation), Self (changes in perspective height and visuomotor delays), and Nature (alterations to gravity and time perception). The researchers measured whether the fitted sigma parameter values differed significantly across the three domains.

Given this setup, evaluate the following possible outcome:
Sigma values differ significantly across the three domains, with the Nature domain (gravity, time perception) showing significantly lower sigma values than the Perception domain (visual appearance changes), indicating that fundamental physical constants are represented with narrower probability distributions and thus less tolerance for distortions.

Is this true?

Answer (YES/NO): YES